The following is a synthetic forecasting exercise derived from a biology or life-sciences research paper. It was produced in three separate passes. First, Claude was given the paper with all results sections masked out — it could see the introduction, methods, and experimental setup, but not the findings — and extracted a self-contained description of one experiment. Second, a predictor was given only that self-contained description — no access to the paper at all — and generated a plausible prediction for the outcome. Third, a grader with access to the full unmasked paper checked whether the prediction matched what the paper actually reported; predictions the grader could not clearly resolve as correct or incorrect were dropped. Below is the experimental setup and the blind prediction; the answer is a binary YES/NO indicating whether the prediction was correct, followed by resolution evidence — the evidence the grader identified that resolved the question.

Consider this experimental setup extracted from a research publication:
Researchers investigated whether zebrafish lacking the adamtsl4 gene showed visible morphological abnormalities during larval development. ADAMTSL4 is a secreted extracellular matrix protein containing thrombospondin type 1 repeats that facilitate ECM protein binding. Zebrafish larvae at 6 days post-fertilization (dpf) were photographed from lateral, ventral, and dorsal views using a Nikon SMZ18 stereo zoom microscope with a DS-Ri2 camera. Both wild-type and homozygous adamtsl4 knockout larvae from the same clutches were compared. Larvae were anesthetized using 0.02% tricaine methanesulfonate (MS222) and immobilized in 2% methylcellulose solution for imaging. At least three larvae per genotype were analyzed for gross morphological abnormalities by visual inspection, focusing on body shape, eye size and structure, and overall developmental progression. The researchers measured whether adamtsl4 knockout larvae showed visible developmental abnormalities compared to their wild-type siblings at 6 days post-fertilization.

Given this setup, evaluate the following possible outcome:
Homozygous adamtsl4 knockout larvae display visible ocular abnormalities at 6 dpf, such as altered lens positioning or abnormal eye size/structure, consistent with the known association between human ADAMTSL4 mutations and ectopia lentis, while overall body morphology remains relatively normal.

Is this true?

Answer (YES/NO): NO